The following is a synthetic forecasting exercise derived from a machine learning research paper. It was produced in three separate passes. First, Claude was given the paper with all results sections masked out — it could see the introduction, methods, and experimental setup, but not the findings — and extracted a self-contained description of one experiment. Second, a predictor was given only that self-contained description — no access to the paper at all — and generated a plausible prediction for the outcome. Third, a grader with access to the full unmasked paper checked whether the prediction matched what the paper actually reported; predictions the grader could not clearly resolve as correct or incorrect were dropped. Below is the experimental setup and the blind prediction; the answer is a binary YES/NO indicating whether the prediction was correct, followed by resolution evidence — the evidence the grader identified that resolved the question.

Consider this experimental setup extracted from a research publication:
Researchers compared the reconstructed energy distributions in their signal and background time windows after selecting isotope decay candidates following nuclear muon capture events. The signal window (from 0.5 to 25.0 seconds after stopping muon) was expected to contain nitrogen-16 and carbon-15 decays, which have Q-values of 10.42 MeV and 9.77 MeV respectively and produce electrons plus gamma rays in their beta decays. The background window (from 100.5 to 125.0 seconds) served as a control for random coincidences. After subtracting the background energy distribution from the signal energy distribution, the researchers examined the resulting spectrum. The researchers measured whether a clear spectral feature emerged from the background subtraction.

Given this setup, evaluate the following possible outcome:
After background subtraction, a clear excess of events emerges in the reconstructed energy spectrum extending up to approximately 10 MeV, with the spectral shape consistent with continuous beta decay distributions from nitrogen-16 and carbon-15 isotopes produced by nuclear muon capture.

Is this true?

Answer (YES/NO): YES